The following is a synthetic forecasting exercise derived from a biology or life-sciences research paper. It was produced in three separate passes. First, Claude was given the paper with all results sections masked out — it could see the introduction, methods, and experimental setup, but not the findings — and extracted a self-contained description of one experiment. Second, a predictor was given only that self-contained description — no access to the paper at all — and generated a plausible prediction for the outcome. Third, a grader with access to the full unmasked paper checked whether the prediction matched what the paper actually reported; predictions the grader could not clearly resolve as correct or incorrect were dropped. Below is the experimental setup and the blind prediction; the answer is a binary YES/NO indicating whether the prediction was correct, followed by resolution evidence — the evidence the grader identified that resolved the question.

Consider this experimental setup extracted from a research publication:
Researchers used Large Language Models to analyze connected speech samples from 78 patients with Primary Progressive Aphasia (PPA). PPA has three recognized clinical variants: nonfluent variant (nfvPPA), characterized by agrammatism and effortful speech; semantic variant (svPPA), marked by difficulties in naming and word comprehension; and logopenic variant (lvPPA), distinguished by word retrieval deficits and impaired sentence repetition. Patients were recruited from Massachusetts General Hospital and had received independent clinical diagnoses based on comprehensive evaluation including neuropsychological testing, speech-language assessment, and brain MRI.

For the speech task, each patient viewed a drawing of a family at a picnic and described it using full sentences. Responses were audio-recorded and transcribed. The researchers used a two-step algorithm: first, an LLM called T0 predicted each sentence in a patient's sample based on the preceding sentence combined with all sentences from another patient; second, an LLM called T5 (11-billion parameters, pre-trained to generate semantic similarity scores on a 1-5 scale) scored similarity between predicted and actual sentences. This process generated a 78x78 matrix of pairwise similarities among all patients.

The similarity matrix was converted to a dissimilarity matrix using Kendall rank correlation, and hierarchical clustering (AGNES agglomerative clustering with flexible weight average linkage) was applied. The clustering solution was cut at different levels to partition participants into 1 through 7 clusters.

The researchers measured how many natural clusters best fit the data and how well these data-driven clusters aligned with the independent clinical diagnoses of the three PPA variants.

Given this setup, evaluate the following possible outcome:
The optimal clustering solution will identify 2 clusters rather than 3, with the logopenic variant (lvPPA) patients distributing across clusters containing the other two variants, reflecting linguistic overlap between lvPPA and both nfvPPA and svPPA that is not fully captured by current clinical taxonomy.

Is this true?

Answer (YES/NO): NO